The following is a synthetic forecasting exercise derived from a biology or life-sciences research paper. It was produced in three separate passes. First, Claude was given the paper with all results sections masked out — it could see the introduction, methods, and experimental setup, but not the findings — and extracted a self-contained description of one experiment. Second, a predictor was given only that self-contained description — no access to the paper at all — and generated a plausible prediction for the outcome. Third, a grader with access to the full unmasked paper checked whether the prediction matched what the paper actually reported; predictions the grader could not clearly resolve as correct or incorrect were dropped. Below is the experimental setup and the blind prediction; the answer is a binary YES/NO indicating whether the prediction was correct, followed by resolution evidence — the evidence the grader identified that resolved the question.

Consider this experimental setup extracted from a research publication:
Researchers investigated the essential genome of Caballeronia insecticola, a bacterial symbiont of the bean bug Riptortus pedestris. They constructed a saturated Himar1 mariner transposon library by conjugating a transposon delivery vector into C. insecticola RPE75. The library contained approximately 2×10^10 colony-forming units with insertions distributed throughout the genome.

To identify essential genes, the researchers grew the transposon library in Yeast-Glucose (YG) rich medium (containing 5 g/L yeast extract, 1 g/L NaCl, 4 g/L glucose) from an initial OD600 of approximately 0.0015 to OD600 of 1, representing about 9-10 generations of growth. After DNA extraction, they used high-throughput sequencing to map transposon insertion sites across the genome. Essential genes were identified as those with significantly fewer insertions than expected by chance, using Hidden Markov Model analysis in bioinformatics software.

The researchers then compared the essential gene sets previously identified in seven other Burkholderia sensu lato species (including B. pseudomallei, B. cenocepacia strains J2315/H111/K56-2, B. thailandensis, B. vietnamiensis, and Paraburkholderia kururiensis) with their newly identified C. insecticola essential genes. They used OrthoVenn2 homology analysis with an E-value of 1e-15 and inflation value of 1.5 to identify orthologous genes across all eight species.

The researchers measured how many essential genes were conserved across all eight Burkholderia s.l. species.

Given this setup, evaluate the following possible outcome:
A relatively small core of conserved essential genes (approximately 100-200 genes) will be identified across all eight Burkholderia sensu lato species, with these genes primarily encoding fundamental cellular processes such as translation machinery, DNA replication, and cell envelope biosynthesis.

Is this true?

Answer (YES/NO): YES